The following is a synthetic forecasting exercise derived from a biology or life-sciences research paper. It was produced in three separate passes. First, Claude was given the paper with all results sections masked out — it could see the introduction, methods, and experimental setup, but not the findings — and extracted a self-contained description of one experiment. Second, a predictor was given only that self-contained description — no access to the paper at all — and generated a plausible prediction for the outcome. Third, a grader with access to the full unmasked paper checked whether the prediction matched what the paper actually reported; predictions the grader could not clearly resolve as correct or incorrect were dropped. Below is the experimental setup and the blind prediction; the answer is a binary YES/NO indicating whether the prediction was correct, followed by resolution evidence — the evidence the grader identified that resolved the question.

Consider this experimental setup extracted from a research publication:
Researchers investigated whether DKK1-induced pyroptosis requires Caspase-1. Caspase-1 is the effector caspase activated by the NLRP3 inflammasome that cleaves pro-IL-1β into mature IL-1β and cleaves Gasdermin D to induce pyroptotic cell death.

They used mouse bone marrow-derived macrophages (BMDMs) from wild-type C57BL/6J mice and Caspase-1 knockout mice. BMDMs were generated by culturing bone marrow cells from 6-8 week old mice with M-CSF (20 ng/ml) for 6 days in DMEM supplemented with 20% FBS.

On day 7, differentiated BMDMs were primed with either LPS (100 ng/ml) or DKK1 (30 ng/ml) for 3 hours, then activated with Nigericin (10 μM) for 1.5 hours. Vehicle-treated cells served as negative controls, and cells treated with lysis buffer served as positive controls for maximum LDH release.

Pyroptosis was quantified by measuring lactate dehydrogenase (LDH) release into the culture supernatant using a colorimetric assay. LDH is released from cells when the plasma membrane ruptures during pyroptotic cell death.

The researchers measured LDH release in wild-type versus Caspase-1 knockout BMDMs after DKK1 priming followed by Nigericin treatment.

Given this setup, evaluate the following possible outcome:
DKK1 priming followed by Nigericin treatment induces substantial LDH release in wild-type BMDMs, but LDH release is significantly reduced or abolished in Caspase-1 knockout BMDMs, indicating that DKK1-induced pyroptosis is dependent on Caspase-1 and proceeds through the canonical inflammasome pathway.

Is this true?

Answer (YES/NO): YES